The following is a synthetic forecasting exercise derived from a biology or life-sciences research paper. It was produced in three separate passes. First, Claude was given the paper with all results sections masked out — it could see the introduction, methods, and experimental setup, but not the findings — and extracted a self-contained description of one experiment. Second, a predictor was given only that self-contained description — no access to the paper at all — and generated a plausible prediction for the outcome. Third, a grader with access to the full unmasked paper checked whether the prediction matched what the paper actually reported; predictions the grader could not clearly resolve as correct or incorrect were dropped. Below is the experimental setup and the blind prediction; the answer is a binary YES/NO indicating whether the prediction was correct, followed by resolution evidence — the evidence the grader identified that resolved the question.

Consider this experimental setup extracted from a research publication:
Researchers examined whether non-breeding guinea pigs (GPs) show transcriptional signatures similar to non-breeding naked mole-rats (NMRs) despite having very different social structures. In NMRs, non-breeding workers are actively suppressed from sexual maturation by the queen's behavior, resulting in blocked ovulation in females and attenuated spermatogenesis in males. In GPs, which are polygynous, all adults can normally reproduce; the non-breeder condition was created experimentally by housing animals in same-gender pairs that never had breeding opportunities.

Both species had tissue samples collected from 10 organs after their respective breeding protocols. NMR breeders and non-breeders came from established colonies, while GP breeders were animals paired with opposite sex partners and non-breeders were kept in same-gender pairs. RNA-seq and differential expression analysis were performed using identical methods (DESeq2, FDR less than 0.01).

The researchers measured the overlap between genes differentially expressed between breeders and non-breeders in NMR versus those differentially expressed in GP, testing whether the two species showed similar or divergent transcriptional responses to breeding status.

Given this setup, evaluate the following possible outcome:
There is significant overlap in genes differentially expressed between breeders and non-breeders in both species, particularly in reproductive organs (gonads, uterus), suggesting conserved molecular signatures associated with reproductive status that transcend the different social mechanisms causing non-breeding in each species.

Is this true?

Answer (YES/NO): NO